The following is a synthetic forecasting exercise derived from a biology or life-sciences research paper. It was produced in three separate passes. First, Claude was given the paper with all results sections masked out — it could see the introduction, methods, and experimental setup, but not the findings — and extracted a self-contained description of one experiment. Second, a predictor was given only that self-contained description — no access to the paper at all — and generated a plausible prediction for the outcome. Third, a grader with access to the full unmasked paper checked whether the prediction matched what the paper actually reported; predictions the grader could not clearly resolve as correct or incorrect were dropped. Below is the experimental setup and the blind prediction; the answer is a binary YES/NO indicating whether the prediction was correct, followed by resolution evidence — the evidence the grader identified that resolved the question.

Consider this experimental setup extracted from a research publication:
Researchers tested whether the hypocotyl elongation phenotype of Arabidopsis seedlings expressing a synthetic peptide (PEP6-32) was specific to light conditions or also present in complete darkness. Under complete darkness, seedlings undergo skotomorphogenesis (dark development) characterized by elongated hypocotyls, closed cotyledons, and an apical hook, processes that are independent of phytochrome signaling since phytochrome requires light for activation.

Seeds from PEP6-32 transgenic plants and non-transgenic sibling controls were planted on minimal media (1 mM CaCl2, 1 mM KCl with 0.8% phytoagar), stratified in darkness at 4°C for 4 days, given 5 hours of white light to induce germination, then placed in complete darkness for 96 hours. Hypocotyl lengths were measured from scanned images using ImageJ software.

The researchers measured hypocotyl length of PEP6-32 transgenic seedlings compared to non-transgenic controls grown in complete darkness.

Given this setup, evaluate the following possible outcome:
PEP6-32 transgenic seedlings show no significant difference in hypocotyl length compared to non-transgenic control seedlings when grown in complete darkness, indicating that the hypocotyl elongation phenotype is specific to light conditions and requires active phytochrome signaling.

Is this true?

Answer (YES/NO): YES